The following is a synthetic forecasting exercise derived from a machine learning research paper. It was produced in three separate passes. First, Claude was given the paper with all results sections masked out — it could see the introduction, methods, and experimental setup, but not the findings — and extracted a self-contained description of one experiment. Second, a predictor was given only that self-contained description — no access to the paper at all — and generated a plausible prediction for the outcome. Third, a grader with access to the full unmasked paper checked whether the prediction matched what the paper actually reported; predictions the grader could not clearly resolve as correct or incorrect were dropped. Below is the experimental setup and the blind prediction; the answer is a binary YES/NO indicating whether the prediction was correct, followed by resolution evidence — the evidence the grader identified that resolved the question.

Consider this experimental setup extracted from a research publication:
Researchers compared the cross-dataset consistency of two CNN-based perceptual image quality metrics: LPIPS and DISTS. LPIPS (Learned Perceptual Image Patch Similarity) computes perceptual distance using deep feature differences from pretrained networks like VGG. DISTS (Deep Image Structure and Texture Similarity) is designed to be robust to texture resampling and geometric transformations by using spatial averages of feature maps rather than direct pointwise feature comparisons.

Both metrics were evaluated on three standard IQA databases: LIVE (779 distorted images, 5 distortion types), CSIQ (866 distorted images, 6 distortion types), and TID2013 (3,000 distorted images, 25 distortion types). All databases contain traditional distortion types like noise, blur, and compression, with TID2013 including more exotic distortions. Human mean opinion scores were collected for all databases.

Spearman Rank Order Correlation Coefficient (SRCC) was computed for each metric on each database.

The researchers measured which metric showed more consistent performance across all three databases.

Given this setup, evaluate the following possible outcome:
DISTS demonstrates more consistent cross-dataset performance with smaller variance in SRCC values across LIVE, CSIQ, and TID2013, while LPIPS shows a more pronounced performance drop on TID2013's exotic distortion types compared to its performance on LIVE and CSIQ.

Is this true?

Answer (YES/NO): YES